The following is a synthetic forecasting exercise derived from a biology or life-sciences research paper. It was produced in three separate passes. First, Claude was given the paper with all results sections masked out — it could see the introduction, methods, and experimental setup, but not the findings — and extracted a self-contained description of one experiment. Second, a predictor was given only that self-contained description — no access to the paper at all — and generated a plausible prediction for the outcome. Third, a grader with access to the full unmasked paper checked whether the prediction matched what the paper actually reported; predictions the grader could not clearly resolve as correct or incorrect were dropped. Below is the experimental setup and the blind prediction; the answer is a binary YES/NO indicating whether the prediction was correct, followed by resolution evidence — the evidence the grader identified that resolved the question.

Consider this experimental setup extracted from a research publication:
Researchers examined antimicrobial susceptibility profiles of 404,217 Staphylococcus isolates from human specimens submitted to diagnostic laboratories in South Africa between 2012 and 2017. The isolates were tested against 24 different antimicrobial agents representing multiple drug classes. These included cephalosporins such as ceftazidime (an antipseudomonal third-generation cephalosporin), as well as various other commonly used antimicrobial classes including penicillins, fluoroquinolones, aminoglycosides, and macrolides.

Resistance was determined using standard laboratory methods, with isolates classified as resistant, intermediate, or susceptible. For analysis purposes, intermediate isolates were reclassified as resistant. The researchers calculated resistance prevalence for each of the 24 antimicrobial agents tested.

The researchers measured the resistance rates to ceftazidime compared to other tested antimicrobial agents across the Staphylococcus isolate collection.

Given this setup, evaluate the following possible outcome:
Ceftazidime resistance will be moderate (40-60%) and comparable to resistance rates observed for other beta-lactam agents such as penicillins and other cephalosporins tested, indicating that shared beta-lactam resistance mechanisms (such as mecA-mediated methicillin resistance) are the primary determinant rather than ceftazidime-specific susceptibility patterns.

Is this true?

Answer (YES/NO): NO